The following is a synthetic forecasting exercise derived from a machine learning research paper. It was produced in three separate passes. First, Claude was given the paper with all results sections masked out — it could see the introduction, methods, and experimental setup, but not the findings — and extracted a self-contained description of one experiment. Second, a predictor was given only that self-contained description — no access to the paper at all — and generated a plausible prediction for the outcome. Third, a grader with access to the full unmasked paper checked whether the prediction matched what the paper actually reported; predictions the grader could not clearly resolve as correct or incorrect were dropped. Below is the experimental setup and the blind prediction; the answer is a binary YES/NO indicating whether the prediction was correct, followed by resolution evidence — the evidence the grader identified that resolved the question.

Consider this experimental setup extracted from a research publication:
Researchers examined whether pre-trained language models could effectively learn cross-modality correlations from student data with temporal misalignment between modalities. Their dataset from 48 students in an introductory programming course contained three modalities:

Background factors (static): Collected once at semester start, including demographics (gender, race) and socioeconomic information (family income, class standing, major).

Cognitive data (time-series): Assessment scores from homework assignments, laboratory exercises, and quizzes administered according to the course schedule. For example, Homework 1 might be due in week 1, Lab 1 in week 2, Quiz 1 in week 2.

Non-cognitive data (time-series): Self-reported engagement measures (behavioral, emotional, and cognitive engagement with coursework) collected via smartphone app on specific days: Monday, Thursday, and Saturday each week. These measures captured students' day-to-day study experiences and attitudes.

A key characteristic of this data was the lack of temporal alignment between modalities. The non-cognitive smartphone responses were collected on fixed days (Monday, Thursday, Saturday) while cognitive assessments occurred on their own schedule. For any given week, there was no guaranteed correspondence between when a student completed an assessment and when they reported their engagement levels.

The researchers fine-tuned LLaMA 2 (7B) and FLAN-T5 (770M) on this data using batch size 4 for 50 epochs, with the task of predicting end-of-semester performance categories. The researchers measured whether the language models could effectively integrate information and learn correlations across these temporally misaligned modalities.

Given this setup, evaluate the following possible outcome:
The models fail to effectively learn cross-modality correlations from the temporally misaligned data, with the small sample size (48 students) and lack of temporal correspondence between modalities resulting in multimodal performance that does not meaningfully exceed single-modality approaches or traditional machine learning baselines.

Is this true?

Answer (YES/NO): NO